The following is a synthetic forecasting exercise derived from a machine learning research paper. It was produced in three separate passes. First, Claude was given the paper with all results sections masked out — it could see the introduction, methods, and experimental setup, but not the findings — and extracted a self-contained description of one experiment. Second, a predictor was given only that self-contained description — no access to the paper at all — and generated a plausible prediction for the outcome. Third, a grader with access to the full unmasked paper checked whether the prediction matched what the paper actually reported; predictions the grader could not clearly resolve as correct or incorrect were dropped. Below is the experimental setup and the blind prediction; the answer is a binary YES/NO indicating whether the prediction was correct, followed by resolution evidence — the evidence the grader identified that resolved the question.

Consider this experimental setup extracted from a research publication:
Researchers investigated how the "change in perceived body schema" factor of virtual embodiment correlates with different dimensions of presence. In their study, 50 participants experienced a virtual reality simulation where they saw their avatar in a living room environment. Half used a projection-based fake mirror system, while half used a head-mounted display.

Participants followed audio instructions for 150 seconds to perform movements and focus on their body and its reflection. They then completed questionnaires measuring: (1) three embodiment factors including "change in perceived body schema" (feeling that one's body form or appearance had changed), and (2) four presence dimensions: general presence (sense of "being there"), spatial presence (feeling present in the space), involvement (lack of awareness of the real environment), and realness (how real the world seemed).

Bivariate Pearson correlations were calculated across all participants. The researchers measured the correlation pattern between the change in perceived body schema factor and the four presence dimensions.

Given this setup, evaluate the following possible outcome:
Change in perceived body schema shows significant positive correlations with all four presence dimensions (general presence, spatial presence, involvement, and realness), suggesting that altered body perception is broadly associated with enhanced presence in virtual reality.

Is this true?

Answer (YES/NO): NO